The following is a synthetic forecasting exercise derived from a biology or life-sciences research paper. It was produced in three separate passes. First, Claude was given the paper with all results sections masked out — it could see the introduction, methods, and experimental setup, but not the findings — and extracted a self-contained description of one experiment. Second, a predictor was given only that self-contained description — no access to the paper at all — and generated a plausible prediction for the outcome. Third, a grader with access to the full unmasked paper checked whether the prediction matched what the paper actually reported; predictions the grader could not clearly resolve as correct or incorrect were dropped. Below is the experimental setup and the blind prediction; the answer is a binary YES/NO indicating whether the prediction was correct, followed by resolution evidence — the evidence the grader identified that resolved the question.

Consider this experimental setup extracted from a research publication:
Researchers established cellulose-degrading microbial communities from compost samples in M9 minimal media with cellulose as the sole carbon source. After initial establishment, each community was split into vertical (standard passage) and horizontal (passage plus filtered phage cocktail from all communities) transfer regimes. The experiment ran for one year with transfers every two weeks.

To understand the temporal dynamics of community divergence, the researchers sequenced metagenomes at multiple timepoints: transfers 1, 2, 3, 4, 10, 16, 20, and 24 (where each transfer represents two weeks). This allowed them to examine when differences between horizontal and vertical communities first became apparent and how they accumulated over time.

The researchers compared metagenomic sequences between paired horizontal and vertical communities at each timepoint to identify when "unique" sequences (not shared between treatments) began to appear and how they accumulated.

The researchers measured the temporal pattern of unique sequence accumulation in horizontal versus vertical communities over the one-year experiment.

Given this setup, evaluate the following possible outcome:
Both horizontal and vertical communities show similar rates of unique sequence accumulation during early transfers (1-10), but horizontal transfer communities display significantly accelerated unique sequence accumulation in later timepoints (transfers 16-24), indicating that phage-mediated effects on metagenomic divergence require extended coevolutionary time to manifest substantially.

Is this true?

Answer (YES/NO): NO